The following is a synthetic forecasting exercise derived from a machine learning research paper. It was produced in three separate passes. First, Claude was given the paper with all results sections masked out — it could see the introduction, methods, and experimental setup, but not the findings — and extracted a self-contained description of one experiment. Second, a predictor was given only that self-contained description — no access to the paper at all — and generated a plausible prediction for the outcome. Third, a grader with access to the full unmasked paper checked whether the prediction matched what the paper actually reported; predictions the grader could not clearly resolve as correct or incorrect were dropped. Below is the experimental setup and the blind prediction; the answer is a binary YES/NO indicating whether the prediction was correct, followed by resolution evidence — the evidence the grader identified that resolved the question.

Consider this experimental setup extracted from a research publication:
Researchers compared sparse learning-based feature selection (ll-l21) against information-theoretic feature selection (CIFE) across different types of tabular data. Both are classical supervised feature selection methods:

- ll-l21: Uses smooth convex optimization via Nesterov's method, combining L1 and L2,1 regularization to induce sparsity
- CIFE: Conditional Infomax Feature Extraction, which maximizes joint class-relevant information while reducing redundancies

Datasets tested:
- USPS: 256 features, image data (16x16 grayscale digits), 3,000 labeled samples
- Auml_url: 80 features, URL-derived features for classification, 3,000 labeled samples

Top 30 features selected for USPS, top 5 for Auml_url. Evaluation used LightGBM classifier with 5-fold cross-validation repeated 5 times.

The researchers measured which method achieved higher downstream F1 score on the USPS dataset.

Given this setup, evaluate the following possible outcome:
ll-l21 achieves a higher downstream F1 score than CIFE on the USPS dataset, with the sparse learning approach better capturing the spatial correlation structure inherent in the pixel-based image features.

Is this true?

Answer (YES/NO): YES